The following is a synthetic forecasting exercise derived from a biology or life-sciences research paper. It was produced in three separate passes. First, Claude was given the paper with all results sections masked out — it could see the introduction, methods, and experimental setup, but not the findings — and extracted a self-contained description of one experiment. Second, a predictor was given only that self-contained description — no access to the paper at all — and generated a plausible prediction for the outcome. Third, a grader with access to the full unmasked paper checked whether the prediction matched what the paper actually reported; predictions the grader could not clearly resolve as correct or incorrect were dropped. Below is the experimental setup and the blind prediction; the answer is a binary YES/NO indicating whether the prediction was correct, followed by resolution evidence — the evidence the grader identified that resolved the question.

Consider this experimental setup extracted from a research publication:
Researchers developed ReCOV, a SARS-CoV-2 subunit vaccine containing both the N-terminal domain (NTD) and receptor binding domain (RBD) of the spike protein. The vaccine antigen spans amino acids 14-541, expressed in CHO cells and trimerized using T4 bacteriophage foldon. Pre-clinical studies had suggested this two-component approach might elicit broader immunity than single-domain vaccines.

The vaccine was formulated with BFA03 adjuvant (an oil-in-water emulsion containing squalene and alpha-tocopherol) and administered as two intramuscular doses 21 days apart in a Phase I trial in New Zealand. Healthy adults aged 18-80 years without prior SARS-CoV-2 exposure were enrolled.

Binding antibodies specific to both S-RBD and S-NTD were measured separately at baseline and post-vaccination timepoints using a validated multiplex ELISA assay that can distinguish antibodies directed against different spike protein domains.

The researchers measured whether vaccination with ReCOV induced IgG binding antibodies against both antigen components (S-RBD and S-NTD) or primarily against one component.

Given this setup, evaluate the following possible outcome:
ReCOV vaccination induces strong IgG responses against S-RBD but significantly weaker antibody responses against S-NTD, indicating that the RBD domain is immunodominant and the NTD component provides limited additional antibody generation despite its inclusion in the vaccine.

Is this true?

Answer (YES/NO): NO